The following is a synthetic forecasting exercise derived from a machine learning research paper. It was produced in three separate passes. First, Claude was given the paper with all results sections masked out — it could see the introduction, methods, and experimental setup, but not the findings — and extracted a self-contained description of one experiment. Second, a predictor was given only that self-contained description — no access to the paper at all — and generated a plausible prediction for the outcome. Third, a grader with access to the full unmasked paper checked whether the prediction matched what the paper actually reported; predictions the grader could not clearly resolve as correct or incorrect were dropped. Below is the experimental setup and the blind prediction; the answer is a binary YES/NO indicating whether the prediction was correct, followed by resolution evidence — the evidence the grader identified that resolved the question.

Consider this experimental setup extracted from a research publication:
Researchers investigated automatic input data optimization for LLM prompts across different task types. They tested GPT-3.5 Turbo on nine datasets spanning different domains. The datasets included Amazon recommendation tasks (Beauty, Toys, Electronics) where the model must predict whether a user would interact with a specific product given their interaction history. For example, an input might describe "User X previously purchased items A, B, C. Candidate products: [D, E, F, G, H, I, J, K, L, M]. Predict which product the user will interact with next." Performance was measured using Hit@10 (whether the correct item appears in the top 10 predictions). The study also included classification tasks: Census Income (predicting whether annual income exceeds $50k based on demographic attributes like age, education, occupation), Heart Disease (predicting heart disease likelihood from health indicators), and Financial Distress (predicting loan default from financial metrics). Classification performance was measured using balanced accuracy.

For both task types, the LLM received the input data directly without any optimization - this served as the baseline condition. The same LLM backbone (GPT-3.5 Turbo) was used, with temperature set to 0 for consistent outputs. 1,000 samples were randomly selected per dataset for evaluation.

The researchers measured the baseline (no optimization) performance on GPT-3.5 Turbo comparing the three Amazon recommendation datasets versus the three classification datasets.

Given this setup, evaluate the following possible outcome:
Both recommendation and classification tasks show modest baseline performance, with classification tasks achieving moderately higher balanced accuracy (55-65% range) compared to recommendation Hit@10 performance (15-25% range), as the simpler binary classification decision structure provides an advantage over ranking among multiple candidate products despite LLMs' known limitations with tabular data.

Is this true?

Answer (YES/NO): NO